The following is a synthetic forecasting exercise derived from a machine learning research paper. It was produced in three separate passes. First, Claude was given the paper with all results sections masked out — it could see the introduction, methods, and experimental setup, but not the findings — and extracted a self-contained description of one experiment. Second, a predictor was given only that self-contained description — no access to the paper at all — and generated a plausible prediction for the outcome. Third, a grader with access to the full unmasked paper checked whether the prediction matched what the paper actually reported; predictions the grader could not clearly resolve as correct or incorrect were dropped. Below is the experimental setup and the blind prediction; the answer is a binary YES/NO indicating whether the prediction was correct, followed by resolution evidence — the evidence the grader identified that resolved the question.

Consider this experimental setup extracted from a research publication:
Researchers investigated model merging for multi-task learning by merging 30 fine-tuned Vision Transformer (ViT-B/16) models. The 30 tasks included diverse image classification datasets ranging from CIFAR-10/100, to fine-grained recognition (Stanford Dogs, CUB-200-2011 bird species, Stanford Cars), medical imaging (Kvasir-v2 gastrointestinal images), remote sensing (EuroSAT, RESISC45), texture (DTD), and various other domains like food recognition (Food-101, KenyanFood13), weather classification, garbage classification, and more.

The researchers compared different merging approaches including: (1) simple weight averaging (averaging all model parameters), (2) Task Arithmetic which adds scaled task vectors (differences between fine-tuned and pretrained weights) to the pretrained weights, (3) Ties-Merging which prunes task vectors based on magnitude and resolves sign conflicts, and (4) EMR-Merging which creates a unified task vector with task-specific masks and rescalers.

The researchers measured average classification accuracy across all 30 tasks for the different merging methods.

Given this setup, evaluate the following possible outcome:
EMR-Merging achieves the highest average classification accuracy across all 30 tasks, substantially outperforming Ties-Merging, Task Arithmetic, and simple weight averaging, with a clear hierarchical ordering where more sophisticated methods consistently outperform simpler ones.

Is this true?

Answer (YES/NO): NO